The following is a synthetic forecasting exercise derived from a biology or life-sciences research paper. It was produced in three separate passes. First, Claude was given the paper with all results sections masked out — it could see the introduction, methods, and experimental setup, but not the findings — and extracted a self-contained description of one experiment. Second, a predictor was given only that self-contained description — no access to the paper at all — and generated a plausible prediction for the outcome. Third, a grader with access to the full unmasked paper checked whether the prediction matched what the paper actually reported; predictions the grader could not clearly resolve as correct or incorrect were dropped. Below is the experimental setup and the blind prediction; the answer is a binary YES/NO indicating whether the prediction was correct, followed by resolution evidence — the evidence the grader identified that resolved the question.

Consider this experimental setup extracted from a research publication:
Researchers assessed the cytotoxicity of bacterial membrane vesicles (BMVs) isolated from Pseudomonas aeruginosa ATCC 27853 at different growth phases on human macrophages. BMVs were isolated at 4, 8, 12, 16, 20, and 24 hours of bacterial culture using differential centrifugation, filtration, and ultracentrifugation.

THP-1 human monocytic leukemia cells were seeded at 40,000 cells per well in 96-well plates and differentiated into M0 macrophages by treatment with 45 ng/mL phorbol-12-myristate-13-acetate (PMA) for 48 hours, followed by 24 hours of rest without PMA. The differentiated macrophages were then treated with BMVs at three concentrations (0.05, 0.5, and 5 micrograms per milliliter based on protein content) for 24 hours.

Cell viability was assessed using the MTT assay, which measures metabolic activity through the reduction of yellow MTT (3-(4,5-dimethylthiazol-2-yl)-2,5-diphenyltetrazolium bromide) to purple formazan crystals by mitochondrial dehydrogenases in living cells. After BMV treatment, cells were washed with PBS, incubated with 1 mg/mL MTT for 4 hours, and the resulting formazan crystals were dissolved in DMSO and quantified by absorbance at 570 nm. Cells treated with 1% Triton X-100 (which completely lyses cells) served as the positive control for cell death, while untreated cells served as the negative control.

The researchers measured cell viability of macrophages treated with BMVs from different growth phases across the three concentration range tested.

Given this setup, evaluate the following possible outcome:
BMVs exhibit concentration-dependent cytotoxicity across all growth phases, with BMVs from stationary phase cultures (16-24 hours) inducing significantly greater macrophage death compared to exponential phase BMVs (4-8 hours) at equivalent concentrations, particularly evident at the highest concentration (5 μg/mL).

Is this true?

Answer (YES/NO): NO